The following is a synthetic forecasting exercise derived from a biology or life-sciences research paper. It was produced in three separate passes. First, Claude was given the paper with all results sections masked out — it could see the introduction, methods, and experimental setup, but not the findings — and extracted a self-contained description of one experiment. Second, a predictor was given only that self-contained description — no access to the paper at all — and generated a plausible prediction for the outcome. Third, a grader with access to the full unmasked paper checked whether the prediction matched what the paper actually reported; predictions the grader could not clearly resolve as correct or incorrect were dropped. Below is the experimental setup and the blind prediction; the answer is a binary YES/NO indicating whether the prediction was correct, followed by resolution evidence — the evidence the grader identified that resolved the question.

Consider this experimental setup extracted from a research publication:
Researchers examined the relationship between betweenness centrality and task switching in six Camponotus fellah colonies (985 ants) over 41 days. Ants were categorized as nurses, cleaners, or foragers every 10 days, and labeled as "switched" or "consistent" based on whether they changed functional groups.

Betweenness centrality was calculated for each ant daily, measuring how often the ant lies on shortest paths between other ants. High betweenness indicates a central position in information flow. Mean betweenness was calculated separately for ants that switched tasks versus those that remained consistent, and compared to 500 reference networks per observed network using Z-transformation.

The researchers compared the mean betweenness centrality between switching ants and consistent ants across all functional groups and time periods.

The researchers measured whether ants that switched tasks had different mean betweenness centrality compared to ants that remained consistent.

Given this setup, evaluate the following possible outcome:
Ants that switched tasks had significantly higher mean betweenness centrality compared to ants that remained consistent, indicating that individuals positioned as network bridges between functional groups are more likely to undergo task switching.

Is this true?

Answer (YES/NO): NO